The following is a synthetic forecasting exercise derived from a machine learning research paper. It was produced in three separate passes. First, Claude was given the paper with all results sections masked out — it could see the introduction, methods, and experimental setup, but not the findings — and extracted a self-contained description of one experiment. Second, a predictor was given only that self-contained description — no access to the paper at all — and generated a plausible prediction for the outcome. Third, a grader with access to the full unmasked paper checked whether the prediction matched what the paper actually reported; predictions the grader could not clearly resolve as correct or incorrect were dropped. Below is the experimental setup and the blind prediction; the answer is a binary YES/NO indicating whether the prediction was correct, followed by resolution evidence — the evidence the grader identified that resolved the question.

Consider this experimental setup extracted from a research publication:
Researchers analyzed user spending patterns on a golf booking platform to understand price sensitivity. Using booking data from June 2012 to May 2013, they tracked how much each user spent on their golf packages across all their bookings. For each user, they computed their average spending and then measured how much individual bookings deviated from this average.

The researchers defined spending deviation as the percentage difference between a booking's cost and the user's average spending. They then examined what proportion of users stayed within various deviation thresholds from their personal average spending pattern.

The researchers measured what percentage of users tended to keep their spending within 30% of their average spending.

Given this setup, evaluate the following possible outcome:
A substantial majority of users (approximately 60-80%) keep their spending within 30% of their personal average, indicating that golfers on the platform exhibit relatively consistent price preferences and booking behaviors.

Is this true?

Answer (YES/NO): NO